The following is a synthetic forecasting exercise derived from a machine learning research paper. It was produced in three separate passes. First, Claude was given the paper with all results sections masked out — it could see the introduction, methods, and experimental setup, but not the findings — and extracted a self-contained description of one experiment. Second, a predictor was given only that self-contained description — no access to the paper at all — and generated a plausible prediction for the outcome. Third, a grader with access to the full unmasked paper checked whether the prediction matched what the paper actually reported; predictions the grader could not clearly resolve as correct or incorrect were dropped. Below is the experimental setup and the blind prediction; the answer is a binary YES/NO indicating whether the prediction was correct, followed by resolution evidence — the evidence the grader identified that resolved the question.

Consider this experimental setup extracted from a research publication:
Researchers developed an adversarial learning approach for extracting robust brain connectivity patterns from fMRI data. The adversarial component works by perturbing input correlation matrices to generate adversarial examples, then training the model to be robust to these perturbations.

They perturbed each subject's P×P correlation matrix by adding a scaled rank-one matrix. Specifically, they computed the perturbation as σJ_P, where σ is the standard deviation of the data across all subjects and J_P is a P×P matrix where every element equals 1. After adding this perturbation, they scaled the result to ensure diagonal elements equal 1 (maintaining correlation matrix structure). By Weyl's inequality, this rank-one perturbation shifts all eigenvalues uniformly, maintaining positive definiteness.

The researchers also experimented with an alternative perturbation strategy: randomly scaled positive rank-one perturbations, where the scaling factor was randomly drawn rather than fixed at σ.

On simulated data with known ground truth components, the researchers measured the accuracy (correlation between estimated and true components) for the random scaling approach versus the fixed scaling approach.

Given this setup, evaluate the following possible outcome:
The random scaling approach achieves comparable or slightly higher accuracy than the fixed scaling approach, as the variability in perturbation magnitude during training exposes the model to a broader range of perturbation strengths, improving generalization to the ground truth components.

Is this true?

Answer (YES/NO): NO